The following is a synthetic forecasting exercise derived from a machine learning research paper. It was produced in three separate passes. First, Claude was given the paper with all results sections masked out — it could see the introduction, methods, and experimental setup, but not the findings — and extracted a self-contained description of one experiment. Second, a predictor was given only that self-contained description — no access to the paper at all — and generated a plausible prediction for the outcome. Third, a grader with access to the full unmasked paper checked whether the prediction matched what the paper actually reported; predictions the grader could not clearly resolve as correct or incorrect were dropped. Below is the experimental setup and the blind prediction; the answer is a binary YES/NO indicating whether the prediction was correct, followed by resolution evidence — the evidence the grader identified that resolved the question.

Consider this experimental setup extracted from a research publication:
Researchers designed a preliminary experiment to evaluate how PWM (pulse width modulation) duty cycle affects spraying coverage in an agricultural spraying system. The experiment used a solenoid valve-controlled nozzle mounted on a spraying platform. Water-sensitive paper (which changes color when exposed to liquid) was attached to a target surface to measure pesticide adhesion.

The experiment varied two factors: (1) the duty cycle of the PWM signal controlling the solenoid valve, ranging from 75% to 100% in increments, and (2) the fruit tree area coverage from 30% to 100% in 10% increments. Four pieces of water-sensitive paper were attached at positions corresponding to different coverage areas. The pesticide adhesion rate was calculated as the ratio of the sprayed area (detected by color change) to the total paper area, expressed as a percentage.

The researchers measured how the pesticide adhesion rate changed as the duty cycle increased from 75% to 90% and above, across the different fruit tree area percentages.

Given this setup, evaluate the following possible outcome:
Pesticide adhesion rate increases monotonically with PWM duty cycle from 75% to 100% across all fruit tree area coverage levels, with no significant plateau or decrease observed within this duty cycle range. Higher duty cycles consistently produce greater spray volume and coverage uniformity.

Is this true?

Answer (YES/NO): NO